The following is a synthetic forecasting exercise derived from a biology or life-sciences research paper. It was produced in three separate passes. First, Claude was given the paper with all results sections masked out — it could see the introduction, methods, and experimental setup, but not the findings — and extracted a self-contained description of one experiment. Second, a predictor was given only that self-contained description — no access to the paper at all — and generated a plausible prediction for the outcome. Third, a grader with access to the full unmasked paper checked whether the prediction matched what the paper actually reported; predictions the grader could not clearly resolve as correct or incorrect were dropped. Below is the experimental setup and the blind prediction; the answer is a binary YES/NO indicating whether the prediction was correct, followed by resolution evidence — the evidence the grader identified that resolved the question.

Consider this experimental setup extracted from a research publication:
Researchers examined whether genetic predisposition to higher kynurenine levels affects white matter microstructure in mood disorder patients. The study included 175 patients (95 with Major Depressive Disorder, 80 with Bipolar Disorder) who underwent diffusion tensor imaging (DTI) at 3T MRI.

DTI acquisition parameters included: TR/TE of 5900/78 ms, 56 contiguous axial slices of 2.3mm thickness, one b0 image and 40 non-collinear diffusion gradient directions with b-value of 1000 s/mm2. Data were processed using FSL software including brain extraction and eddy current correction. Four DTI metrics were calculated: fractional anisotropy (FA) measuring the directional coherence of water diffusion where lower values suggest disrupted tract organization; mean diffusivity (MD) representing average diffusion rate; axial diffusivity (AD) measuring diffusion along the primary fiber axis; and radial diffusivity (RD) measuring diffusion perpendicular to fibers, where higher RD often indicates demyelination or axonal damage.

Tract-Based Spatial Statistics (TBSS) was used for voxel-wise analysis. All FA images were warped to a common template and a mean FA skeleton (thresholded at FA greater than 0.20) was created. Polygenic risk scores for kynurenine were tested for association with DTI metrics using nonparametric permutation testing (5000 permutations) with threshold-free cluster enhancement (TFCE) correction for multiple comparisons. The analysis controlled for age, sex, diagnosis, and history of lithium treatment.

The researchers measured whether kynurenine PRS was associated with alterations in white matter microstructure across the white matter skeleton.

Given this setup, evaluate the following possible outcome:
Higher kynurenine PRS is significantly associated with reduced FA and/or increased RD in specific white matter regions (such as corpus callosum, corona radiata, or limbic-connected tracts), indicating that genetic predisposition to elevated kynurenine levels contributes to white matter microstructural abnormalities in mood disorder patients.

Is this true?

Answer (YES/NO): NO